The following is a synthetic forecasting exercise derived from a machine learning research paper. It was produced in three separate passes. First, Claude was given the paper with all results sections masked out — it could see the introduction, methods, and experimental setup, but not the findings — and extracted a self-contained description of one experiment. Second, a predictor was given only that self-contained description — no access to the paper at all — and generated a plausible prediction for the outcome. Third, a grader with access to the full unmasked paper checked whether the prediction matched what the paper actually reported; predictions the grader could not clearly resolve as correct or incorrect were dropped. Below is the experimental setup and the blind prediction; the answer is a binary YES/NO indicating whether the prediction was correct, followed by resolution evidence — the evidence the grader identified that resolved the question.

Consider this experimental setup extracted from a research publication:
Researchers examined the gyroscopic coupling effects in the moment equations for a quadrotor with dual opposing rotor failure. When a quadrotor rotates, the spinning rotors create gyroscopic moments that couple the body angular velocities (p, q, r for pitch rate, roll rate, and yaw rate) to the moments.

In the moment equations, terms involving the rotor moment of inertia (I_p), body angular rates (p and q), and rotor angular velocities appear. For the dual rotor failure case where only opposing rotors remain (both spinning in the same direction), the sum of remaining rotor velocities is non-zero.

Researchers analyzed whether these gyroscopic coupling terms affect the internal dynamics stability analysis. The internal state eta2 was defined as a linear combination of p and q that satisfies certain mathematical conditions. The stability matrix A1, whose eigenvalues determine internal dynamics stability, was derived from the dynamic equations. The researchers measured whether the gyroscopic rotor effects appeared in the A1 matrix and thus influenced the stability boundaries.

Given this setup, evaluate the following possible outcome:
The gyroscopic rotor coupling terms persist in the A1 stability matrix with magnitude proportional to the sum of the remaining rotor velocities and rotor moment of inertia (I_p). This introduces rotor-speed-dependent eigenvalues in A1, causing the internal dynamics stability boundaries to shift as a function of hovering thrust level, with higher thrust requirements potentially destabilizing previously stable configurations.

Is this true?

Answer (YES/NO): YES